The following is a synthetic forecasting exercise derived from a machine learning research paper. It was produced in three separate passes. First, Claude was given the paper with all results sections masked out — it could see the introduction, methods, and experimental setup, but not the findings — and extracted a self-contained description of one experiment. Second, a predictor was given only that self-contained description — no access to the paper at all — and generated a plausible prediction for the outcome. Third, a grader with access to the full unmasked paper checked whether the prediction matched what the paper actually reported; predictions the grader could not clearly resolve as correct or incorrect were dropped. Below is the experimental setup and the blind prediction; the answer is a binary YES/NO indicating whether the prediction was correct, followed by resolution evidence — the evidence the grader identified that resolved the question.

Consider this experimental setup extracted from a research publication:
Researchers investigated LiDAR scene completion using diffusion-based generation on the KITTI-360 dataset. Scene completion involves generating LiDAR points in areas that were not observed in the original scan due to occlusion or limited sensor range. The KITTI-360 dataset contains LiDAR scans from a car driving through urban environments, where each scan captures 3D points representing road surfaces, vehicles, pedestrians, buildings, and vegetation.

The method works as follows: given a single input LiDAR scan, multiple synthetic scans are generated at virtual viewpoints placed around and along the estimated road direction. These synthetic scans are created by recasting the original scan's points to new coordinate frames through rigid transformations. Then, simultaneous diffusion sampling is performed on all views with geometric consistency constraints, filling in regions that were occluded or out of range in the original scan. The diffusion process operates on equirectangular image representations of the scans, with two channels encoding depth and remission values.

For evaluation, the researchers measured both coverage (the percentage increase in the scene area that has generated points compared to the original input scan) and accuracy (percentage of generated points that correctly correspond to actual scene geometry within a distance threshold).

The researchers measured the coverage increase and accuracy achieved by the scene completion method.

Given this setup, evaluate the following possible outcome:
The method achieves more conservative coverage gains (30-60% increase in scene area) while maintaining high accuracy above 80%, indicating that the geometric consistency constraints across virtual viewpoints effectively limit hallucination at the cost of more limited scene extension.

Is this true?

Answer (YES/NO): YES